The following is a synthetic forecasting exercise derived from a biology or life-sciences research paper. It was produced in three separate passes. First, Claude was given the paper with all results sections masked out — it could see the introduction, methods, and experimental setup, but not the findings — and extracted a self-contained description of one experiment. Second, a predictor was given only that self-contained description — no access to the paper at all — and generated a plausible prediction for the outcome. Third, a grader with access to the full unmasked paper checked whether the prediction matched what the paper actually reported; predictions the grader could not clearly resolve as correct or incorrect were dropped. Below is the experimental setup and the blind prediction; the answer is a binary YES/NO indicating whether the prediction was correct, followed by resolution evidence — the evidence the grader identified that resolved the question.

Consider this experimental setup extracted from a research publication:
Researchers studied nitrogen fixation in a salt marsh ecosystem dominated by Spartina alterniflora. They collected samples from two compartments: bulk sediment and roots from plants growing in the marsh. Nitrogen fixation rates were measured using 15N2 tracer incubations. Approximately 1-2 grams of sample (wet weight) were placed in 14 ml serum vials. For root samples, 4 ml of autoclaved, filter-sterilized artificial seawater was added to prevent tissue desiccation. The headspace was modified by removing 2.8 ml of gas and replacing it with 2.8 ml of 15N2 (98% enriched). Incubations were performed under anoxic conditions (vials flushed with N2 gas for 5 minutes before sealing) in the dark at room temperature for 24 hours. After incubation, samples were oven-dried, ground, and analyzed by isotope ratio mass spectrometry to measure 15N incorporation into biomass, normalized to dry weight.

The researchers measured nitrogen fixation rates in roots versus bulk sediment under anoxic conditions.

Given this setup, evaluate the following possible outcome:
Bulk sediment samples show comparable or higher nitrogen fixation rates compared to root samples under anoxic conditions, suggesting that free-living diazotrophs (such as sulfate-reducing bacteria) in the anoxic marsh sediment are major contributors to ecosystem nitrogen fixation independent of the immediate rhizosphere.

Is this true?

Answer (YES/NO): NO